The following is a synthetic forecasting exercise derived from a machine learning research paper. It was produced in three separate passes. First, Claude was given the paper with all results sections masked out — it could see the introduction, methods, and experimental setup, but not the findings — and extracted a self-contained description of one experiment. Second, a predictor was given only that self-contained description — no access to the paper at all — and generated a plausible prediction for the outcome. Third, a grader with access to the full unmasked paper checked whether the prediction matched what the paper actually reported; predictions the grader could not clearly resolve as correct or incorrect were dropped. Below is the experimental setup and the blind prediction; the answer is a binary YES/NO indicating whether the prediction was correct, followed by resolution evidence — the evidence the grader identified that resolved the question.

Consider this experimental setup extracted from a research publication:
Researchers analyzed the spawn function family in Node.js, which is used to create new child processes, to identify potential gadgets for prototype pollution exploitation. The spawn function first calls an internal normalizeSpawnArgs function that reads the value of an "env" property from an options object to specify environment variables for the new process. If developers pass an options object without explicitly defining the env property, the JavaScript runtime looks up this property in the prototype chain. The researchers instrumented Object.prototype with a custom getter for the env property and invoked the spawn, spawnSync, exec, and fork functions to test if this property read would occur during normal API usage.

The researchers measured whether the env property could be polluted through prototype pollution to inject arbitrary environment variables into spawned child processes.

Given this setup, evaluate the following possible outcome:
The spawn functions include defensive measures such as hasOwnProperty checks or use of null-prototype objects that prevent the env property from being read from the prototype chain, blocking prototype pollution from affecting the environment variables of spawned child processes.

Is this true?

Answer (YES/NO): NO